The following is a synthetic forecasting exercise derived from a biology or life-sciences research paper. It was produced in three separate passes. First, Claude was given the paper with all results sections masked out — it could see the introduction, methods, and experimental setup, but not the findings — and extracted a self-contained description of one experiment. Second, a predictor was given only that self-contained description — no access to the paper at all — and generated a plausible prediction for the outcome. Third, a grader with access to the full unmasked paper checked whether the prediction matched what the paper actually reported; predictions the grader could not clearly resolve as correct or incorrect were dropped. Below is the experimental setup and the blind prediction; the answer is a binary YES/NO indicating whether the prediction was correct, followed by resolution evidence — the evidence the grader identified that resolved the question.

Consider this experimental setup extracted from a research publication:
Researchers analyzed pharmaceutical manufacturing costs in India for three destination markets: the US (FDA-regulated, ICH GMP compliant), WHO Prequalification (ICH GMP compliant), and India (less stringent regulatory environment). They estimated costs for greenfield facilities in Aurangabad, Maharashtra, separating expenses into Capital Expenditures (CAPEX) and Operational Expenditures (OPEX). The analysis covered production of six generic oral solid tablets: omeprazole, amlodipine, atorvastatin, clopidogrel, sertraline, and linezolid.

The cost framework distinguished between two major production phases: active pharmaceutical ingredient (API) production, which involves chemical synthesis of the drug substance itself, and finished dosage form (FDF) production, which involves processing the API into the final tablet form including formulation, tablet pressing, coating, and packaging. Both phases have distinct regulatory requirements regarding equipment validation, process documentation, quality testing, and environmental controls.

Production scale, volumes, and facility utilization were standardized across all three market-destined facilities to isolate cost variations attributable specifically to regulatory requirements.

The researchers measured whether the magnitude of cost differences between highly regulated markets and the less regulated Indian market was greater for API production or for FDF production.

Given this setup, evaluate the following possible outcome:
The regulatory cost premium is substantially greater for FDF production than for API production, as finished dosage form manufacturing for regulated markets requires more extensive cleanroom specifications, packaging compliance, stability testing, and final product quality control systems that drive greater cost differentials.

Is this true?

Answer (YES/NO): YES